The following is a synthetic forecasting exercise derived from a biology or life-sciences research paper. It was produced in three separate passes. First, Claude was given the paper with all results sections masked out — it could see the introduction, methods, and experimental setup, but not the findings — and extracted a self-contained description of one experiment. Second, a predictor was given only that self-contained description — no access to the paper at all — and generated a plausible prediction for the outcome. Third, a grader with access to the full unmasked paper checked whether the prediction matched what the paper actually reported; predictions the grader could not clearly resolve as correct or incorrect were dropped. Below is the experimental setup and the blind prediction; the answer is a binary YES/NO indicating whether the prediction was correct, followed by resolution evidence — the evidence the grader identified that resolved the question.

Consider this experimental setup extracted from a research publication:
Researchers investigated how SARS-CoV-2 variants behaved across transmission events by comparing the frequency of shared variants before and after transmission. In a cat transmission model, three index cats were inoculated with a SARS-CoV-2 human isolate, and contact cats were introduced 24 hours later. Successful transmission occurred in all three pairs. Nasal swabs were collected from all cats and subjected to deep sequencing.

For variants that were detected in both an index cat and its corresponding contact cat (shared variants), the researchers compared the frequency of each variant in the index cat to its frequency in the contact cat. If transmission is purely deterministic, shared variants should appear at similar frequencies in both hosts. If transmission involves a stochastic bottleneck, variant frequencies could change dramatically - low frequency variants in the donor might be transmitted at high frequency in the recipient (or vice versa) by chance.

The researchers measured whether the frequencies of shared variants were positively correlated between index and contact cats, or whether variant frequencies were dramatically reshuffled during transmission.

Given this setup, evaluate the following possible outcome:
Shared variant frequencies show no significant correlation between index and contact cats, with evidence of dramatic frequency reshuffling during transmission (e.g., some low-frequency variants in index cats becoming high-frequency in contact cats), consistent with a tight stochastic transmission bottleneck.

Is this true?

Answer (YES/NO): YES